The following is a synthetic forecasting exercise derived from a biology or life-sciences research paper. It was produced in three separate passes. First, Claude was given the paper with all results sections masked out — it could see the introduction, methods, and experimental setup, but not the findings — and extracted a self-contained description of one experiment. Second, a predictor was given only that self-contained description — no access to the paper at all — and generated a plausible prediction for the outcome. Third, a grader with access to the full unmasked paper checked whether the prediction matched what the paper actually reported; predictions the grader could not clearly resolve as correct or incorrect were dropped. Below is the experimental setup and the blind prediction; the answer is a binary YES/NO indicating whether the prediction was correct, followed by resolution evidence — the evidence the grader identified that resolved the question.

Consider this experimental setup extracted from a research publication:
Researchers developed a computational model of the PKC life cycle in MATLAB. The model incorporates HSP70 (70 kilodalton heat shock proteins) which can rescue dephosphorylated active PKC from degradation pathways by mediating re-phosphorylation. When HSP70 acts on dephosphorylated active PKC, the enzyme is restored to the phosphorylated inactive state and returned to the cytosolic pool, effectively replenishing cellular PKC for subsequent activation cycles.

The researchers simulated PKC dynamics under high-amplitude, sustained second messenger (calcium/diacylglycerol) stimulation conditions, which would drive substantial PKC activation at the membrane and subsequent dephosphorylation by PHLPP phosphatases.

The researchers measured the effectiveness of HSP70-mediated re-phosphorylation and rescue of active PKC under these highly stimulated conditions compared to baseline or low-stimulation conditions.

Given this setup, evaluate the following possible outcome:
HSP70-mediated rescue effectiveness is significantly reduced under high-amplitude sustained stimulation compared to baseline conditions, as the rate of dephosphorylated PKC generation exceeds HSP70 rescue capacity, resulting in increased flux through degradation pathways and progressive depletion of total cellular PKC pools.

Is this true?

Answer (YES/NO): YES